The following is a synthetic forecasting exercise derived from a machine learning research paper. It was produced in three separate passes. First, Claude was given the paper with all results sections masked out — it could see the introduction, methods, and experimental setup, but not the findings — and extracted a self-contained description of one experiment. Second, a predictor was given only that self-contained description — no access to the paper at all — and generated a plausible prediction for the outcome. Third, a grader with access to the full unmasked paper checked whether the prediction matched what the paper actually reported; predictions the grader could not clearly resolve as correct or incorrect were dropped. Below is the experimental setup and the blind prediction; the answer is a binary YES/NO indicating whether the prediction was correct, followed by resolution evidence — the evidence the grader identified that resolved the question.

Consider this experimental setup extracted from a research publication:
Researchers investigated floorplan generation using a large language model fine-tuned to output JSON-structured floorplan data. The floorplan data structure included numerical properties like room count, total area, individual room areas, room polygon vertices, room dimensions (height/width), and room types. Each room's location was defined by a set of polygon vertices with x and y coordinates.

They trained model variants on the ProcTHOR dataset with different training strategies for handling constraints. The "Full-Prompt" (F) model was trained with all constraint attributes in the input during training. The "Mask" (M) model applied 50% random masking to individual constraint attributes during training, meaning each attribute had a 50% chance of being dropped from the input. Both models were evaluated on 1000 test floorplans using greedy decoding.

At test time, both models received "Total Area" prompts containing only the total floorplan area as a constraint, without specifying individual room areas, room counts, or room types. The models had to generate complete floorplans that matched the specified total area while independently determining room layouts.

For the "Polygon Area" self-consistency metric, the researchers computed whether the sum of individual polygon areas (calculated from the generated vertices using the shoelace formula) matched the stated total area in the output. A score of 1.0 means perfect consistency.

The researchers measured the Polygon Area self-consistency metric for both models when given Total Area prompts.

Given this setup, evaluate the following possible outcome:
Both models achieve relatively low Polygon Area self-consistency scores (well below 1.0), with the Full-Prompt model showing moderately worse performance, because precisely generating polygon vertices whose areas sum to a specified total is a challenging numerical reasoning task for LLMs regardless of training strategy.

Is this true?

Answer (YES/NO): NO